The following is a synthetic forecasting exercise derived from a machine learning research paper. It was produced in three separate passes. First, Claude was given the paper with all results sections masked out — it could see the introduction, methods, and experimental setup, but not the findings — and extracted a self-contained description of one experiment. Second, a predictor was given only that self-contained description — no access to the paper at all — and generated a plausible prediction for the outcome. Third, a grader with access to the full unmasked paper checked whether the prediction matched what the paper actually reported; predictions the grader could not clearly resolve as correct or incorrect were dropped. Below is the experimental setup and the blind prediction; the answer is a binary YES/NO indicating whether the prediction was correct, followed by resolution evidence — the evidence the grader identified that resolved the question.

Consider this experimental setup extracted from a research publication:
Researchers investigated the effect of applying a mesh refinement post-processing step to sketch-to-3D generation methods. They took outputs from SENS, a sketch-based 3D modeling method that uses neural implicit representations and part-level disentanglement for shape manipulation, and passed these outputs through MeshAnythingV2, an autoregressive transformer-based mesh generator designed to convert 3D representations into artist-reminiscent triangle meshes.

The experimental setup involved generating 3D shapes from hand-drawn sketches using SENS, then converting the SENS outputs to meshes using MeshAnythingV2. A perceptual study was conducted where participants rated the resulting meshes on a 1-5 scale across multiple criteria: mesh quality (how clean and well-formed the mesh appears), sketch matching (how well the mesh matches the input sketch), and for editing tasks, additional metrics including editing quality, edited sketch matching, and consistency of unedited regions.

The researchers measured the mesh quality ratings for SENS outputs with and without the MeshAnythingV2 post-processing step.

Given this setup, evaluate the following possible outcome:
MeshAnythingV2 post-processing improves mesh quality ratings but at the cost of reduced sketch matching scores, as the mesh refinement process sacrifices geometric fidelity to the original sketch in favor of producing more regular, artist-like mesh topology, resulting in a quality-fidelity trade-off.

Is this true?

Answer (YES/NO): NO